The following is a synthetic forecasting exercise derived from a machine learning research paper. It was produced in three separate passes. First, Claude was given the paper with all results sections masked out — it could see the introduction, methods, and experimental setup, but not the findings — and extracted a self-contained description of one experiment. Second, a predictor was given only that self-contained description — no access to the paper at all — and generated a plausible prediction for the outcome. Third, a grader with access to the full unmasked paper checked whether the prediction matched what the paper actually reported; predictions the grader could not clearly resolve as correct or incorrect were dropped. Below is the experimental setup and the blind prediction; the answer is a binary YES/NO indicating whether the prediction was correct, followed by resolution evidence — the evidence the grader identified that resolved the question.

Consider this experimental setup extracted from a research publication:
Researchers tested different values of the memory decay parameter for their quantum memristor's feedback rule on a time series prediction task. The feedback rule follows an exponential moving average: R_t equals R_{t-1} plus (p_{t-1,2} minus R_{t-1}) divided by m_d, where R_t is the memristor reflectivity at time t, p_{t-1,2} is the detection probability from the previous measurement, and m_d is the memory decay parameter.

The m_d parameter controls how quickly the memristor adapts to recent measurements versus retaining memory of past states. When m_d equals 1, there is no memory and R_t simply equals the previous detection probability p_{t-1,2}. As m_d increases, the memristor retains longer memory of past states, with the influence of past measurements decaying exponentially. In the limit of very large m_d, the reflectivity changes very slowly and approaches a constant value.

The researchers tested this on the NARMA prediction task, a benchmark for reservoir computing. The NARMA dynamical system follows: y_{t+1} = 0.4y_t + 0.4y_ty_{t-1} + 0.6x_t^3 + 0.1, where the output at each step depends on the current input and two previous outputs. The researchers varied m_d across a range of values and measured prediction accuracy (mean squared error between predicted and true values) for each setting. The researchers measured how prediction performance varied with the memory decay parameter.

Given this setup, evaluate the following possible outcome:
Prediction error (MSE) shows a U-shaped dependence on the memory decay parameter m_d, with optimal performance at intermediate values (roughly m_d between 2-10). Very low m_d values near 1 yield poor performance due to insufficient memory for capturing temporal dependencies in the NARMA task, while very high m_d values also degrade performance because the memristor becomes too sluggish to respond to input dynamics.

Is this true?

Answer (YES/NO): YES